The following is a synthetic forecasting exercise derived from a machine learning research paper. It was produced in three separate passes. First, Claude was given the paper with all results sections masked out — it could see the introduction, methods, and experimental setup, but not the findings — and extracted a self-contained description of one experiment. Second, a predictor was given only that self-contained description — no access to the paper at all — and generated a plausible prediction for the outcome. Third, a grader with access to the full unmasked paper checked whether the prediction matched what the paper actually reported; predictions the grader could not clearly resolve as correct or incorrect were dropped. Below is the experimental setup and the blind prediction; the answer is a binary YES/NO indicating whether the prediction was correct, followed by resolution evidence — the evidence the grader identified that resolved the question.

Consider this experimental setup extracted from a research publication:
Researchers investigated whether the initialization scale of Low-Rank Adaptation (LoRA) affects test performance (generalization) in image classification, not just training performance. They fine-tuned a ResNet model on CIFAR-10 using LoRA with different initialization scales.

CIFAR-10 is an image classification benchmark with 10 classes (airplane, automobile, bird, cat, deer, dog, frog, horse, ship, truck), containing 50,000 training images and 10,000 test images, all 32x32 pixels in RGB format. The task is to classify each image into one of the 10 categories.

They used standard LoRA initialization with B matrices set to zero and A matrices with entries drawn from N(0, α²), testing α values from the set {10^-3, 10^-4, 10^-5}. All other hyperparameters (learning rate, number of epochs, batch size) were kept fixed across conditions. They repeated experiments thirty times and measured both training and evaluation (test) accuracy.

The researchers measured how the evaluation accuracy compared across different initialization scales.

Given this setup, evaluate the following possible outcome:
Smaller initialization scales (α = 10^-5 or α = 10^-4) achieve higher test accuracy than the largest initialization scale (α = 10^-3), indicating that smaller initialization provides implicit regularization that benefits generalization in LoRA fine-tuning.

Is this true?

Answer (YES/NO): YES